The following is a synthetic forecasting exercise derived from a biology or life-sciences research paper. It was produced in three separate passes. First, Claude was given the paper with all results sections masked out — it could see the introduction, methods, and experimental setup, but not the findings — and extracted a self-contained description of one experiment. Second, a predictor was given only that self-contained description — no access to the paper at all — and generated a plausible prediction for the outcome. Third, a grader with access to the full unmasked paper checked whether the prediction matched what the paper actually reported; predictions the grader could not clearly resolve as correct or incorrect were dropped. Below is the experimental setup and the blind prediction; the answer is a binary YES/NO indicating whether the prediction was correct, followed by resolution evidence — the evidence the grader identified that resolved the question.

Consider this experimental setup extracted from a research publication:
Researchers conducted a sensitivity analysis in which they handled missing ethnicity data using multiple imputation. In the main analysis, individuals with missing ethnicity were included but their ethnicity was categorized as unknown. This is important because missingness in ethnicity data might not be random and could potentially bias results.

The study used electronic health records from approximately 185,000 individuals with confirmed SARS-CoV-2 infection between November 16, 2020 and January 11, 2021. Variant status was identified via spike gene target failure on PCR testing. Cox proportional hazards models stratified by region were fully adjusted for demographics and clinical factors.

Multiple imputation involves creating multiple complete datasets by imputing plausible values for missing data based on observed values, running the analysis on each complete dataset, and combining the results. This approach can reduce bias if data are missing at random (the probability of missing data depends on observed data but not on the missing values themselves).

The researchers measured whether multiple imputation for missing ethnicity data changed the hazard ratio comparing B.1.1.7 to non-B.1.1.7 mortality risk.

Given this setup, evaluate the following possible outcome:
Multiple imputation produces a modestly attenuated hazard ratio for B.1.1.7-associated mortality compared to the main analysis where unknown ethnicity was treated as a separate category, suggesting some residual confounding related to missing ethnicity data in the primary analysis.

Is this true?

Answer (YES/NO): NO